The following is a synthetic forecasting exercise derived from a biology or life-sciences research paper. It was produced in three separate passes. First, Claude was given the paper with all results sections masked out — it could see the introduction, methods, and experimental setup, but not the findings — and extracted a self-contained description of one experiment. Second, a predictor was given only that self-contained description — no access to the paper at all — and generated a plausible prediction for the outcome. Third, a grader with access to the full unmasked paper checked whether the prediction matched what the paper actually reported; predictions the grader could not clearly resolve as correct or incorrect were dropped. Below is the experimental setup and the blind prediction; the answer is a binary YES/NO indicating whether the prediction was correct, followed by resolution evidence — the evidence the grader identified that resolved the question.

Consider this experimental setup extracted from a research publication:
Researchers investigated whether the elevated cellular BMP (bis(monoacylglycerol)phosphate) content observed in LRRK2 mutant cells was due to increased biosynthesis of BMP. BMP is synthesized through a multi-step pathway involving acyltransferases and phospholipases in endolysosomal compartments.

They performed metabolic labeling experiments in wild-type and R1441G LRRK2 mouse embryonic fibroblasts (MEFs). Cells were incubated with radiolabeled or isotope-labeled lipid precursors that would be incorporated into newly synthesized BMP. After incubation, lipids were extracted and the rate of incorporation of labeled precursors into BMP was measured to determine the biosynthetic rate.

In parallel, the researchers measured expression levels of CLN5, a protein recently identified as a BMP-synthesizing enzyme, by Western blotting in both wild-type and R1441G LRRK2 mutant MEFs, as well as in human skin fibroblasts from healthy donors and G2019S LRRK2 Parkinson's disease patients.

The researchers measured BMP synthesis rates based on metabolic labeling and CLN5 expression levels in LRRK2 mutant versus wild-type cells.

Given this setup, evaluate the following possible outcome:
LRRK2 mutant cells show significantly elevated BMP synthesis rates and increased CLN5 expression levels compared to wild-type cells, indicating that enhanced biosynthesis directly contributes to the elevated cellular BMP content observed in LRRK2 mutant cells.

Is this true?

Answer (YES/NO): NO